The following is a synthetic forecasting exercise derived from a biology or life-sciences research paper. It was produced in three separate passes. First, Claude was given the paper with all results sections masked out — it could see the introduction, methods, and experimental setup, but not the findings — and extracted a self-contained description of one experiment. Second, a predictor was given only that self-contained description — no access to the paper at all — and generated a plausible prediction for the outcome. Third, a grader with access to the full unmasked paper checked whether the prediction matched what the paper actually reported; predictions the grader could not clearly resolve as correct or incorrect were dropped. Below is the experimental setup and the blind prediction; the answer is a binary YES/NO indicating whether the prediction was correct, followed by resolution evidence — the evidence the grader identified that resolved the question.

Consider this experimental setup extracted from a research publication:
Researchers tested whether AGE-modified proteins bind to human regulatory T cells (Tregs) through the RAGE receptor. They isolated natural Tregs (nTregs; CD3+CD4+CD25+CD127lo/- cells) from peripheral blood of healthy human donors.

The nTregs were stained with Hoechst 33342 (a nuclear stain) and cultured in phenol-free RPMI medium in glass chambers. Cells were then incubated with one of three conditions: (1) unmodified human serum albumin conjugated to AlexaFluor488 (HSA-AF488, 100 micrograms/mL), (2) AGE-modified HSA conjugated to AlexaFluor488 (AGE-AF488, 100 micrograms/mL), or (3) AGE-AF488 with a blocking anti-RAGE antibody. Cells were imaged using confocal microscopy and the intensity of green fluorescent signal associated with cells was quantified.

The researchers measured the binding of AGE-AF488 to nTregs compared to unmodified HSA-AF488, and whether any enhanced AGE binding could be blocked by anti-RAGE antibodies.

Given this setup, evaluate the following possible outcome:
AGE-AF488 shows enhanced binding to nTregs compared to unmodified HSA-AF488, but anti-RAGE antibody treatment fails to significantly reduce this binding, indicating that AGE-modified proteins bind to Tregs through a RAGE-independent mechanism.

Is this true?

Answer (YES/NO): NO